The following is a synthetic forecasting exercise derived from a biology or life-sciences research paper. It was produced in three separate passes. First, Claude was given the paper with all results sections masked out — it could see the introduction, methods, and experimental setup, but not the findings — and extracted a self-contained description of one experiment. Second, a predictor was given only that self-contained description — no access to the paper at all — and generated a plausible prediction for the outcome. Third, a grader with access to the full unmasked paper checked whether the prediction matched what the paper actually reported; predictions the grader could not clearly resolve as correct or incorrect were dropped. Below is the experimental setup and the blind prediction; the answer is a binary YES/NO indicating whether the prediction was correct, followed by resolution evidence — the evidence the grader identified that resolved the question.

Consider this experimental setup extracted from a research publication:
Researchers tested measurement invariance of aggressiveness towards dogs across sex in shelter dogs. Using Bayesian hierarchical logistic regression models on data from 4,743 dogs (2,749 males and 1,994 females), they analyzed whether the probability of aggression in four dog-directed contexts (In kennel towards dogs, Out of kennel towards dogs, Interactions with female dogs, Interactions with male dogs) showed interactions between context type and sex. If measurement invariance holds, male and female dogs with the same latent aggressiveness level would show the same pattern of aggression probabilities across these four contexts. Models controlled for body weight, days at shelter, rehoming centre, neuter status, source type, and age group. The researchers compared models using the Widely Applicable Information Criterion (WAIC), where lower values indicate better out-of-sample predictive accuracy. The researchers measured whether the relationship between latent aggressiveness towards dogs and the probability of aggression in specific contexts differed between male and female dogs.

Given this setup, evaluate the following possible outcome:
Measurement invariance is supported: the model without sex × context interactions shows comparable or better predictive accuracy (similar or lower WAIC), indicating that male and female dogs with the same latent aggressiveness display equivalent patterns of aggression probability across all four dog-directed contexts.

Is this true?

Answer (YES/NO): NO